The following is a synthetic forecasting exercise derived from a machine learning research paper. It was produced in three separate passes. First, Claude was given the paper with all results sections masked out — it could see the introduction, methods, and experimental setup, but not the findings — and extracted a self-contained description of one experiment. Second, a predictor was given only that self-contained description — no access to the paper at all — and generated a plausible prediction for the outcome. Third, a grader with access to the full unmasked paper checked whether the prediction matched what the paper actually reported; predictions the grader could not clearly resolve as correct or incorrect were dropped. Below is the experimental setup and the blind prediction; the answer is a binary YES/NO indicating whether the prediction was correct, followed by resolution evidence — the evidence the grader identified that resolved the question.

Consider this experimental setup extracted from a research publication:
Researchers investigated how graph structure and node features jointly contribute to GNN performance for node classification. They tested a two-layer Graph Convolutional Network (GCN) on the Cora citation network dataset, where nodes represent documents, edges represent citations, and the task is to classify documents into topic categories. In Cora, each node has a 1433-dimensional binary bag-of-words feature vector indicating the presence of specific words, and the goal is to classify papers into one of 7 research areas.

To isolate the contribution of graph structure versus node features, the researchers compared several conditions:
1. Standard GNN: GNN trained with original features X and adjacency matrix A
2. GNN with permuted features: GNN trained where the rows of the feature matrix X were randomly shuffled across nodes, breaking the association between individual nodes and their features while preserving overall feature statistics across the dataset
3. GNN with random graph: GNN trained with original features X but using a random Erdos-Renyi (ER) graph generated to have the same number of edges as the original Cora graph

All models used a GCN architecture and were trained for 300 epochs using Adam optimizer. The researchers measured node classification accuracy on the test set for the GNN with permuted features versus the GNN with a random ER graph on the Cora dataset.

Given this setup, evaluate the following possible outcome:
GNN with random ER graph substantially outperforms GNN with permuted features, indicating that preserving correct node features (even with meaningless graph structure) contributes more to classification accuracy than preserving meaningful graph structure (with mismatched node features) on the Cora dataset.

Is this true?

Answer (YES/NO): NO